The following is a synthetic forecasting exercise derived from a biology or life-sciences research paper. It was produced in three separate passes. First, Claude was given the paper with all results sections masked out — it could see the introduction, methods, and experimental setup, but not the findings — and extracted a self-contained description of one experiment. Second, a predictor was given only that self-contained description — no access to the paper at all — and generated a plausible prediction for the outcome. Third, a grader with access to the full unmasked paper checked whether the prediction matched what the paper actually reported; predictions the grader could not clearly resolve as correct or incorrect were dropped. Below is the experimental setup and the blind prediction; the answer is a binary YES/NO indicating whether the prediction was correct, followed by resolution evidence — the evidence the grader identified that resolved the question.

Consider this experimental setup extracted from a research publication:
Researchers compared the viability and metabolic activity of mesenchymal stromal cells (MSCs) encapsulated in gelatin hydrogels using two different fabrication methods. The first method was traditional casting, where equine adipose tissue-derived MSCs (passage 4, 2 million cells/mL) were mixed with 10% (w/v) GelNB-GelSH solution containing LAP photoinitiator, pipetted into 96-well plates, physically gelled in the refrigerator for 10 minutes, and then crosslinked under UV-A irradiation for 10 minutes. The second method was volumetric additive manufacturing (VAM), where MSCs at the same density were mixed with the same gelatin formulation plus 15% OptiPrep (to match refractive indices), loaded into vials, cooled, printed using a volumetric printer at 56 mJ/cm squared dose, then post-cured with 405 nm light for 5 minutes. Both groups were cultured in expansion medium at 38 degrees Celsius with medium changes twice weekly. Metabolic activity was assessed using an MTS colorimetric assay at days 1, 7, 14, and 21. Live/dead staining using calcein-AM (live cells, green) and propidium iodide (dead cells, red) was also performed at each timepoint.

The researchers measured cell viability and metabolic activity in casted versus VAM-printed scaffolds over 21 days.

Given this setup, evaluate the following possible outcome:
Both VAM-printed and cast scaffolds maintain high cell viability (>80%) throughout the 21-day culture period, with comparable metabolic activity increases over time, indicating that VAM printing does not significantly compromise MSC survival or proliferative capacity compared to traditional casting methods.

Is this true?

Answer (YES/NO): NO